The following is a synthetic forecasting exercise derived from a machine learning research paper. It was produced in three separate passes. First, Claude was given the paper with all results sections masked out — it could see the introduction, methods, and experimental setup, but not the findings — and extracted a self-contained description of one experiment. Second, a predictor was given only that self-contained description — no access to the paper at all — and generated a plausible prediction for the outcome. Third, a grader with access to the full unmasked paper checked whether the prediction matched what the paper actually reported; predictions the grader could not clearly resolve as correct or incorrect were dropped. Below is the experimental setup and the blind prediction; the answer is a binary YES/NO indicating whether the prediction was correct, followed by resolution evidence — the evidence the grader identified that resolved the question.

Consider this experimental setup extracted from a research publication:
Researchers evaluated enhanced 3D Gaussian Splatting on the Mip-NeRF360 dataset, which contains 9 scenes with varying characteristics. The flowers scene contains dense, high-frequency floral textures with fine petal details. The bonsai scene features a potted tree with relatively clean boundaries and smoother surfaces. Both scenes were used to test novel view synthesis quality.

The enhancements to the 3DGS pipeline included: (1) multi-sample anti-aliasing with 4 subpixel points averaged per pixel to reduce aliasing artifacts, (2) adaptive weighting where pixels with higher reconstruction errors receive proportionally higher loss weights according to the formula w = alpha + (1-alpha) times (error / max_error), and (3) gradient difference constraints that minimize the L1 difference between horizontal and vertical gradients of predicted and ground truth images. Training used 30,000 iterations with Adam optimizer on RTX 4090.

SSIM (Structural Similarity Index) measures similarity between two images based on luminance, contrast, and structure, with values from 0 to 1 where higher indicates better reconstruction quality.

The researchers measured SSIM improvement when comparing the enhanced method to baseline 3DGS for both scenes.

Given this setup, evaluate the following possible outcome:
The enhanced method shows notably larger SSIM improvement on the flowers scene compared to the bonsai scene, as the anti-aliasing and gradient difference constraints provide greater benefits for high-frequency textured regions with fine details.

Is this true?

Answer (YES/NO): YES